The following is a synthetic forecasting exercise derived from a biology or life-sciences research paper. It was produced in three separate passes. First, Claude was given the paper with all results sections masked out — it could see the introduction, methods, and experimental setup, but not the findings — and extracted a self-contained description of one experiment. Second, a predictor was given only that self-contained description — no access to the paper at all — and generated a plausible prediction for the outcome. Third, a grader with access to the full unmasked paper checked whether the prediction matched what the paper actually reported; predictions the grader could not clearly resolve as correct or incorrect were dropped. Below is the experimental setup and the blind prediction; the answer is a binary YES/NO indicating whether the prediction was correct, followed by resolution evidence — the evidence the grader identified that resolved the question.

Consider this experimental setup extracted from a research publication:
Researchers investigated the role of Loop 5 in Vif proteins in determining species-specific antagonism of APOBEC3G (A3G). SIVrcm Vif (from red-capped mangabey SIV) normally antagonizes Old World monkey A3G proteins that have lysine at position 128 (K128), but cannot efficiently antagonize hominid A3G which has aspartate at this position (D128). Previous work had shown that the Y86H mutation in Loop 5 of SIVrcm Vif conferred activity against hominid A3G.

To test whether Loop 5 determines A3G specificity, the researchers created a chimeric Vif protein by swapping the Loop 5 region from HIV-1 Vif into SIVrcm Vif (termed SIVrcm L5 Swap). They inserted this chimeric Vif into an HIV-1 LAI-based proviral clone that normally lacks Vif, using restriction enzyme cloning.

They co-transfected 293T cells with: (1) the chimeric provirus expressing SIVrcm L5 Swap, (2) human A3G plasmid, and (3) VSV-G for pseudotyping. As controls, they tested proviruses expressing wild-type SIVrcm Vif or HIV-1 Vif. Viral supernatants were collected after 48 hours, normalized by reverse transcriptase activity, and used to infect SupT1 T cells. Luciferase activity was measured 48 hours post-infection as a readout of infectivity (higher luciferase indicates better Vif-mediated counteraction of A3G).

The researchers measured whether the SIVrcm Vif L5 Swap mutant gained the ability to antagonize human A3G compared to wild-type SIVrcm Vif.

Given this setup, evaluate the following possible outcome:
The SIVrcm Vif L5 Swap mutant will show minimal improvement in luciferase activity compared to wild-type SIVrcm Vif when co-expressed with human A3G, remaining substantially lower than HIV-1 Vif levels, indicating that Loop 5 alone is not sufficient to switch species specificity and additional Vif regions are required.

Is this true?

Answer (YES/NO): NO